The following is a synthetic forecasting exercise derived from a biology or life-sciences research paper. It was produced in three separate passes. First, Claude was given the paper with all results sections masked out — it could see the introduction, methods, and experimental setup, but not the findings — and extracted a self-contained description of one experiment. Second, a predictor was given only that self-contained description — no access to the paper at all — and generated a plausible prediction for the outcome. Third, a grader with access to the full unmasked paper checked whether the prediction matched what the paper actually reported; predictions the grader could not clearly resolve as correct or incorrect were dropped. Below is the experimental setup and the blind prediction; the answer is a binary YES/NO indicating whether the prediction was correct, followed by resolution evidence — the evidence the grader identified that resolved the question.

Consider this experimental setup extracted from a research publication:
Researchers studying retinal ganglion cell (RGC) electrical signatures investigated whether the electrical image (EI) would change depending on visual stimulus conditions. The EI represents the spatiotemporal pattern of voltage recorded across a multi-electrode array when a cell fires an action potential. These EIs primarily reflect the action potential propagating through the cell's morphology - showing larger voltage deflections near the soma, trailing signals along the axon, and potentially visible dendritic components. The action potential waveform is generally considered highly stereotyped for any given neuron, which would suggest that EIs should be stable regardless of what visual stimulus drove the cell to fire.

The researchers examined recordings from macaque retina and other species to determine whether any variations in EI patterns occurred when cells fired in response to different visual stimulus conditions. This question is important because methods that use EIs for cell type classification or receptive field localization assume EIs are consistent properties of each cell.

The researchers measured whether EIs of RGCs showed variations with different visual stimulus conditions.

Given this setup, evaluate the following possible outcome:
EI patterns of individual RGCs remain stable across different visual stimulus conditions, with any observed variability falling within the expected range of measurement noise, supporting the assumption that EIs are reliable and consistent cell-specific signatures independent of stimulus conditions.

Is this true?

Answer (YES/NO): NO